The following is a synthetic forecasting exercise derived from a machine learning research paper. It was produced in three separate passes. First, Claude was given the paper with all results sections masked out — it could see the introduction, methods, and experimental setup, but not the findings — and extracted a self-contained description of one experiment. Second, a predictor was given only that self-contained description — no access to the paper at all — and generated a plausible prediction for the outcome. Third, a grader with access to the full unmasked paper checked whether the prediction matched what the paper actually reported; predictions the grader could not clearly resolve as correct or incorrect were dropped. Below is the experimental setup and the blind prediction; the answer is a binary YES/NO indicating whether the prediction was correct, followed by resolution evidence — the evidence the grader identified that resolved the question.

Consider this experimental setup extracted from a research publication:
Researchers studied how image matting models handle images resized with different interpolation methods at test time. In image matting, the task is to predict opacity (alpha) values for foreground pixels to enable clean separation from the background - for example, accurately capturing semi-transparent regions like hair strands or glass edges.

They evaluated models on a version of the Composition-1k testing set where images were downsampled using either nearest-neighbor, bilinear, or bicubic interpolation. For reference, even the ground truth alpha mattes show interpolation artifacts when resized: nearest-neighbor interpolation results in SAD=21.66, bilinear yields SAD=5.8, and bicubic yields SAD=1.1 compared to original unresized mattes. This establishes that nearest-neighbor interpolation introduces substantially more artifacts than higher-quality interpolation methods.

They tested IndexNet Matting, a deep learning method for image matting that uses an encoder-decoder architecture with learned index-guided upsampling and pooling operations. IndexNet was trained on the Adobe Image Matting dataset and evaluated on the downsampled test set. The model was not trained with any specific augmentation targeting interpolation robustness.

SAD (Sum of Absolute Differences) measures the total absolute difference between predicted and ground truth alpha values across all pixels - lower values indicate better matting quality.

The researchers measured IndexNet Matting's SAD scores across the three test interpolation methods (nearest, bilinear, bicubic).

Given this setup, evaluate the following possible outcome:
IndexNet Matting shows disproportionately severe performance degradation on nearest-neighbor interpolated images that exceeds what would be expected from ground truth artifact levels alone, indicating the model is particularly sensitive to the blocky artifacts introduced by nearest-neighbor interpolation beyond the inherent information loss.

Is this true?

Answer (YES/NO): NO